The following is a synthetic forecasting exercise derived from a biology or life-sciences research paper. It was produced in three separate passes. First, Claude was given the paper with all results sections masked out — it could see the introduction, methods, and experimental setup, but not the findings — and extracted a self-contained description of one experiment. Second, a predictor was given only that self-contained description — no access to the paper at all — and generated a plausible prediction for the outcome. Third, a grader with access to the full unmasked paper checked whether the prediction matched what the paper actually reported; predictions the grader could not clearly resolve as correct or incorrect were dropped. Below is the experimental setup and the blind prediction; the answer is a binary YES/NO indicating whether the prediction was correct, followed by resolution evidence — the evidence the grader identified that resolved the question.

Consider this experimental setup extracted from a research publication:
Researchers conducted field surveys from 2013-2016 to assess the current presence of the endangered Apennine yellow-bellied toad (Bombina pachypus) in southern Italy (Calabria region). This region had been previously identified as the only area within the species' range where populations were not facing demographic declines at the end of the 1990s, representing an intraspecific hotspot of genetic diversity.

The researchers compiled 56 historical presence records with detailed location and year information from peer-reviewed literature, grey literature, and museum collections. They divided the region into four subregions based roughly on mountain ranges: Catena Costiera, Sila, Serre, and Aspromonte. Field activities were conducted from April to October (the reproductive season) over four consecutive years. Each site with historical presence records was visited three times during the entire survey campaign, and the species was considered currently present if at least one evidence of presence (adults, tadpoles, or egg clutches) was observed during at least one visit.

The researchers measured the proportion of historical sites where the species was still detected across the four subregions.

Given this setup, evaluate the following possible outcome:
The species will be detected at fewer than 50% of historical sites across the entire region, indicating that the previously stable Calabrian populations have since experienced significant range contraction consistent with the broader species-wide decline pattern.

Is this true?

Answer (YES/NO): YES